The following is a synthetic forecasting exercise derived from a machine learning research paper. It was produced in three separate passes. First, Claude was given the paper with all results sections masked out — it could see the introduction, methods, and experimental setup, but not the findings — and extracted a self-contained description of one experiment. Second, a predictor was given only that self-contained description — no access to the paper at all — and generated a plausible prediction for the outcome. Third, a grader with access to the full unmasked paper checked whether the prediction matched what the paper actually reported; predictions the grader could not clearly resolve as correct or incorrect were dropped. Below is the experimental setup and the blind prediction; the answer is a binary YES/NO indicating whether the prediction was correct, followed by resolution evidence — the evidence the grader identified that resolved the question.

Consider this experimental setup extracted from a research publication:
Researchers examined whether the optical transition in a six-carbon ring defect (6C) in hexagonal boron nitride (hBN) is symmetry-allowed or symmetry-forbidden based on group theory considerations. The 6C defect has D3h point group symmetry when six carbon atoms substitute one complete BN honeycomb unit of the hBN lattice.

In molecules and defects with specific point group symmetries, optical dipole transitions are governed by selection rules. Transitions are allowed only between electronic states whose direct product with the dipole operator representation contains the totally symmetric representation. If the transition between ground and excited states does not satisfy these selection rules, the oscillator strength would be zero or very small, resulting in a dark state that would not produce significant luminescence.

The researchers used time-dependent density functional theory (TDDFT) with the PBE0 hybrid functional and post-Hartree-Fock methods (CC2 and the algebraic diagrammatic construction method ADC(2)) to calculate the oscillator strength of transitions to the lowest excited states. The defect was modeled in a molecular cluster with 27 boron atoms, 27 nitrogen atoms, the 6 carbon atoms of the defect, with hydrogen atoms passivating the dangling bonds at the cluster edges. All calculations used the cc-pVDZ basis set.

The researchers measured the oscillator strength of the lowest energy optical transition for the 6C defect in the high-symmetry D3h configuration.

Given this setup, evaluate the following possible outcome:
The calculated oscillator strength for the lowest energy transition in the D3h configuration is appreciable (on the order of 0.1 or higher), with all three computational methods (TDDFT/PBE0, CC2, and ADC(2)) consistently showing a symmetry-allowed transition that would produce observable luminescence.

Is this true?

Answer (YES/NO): NO